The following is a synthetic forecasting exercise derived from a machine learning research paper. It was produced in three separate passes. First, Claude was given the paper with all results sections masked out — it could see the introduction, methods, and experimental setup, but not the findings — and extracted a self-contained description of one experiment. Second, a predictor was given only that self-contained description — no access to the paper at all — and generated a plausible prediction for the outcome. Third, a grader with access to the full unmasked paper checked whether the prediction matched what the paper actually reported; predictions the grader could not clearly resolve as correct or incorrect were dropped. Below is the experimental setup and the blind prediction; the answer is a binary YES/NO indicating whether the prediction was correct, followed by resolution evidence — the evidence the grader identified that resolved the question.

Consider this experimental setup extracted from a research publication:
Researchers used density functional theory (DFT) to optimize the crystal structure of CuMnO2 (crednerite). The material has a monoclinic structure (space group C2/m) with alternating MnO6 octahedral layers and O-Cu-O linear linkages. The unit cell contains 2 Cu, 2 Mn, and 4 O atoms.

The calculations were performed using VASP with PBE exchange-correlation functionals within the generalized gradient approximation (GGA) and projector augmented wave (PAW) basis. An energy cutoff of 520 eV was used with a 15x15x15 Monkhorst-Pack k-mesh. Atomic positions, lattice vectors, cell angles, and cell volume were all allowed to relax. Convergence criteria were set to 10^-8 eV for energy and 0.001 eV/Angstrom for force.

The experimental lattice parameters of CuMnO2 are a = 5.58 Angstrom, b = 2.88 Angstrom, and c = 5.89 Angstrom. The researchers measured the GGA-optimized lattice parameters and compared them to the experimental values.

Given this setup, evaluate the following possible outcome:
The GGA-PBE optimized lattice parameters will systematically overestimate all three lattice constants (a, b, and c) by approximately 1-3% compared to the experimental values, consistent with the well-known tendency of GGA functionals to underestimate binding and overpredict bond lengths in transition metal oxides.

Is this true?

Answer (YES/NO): NO